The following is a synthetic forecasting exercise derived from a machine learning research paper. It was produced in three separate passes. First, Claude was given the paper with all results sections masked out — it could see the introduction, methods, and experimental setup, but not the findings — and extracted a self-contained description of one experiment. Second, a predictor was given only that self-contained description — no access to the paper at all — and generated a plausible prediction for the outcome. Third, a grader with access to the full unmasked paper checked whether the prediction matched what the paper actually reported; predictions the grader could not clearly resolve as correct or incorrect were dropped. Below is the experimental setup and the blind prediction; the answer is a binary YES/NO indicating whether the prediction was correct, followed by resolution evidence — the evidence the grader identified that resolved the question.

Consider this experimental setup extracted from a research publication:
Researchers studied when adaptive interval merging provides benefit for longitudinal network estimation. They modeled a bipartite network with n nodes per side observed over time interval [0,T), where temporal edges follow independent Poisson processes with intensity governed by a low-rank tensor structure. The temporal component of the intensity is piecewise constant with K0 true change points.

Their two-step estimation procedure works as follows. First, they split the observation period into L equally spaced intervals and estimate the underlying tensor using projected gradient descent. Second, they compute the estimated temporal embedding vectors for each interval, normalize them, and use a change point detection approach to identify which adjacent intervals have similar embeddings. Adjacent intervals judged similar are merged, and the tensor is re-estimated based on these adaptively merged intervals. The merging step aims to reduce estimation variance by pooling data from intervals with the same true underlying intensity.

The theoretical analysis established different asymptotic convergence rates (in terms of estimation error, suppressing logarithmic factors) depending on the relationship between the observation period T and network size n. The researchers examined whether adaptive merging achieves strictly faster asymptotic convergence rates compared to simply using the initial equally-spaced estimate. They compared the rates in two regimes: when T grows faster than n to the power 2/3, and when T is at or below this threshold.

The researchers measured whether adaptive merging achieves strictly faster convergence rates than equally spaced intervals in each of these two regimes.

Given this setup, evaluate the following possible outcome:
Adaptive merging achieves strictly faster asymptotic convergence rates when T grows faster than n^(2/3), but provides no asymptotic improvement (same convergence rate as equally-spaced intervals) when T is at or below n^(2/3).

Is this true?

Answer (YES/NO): NO